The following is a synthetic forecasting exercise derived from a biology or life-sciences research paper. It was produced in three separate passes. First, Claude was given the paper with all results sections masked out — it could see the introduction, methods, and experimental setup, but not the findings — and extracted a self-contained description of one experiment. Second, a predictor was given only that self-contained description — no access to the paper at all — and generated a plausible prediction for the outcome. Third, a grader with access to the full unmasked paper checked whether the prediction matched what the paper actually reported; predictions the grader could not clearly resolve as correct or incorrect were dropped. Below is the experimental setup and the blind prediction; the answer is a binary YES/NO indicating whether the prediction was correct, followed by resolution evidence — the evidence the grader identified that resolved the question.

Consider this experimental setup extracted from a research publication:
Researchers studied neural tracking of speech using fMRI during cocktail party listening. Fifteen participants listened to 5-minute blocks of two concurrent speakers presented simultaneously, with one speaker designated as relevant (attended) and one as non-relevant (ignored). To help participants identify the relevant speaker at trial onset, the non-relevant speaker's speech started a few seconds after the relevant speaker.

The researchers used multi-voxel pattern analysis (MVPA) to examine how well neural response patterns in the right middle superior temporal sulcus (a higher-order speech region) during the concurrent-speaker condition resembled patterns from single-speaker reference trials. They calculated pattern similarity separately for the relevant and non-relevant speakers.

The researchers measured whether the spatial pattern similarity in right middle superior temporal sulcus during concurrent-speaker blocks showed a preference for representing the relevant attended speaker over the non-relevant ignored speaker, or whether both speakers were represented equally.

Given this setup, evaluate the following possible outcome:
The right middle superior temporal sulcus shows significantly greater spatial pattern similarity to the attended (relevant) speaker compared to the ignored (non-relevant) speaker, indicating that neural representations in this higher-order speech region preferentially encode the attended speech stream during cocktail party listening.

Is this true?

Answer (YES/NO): YES